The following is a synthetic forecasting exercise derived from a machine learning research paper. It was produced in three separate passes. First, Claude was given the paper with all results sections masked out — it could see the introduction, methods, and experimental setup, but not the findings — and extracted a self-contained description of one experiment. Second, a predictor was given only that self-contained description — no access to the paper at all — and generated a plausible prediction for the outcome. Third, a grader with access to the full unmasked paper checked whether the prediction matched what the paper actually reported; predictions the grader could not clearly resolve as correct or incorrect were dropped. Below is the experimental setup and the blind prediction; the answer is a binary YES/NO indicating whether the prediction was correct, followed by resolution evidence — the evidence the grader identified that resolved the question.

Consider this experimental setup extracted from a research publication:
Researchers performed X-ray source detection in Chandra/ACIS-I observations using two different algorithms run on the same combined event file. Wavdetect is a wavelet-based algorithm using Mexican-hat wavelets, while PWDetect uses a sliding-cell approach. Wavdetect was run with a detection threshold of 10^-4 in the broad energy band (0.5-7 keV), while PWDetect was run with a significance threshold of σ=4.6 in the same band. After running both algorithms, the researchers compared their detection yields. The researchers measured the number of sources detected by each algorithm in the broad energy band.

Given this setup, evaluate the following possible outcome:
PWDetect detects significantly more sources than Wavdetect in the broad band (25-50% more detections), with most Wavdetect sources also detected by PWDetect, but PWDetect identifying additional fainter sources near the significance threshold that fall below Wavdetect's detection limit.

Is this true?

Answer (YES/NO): NO